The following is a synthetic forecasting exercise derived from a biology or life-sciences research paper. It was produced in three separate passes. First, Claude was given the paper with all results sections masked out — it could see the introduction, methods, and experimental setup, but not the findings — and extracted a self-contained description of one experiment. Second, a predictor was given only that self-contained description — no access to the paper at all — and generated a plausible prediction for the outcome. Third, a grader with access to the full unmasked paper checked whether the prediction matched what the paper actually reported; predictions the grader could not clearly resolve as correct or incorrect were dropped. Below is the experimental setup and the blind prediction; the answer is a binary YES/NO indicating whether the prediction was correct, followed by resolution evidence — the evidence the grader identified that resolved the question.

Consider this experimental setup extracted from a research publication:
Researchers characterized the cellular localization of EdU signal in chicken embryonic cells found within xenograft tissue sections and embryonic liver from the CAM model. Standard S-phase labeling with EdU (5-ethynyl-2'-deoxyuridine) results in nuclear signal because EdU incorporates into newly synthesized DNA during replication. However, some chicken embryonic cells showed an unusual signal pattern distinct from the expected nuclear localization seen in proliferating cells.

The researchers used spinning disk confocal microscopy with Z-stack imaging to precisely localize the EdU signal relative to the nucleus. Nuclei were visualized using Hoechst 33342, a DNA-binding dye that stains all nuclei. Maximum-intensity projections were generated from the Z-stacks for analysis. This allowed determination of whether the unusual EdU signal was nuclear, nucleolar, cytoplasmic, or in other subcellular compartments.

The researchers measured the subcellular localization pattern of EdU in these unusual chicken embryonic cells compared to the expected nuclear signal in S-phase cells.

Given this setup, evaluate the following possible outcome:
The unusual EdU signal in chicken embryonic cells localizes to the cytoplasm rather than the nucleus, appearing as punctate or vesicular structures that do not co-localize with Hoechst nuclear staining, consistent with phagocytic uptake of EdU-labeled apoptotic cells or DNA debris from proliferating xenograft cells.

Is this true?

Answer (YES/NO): NO